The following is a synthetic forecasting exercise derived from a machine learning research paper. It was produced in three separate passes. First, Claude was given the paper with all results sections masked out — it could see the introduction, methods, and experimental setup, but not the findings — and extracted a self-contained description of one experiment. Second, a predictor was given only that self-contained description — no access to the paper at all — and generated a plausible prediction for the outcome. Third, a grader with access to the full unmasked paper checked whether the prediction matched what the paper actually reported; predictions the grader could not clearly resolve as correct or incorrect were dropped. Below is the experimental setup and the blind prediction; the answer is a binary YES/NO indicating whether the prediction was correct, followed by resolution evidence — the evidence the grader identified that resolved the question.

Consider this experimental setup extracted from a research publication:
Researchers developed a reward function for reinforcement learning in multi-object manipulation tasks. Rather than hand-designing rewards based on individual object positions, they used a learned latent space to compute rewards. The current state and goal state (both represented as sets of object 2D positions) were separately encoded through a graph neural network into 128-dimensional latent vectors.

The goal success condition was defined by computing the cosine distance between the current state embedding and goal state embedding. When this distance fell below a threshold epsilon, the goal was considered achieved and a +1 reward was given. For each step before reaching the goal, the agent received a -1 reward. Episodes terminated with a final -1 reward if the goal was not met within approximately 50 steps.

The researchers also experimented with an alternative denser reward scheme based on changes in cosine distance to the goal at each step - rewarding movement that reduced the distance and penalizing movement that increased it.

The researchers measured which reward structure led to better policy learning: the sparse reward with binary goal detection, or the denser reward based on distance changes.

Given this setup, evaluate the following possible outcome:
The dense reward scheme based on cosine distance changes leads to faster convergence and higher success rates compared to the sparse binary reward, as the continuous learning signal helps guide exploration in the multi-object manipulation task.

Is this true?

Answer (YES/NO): NO